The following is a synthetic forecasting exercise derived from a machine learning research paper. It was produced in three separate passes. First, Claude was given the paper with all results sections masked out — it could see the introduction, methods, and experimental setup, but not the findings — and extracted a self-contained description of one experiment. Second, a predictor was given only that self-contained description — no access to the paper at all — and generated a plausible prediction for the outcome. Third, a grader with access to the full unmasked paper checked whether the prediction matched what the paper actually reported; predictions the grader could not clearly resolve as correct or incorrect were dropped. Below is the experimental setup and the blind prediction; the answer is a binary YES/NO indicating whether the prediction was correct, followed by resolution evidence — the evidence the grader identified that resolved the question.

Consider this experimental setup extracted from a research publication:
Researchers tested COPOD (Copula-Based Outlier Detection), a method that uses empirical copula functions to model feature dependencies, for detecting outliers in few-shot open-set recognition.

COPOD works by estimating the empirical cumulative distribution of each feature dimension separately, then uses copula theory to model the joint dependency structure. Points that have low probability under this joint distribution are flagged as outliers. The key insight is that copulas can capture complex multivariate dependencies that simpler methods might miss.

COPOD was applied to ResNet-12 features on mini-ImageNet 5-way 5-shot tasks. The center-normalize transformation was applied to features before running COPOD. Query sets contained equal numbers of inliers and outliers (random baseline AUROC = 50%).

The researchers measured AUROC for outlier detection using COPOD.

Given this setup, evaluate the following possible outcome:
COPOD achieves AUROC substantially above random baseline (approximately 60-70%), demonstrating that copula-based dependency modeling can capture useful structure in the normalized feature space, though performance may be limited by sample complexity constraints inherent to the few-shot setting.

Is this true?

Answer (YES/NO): NO